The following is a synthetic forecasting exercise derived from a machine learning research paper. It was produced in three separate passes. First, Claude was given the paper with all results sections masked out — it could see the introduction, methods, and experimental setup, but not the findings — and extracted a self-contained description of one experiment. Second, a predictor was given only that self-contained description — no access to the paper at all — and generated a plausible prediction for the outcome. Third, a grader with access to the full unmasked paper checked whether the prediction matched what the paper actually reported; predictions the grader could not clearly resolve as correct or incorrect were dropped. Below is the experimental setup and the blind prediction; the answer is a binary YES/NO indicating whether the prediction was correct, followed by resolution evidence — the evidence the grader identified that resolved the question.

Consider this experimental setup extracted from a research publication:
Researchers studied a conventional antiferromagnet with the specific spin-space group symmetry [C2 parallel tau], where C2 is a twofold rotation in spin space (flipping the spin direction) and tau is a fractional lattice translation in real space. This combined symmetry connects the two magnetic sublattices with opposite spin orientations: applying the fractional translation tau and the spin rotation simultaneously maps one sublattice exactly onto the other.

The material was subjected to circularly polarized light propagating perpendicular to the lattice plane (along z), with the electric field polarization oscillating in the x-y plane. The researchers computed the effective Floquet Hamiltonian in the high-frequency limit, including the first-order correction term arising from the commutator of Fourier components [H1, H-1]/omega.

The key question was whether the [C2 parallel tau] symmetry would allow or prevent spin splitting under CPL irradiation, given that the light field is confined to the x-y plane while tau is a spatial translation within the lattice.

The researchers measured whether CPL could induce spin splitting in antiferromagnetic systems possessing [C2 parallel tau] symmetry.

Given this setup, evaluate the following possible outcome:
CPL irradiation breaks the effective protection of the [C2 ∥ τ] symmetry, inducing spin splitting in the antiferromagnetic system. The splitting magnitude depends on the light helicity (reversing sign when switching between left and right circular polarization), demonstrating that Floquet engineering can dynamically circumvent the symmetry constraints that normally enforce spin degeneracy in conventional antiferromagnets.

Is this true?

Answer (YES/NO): NO